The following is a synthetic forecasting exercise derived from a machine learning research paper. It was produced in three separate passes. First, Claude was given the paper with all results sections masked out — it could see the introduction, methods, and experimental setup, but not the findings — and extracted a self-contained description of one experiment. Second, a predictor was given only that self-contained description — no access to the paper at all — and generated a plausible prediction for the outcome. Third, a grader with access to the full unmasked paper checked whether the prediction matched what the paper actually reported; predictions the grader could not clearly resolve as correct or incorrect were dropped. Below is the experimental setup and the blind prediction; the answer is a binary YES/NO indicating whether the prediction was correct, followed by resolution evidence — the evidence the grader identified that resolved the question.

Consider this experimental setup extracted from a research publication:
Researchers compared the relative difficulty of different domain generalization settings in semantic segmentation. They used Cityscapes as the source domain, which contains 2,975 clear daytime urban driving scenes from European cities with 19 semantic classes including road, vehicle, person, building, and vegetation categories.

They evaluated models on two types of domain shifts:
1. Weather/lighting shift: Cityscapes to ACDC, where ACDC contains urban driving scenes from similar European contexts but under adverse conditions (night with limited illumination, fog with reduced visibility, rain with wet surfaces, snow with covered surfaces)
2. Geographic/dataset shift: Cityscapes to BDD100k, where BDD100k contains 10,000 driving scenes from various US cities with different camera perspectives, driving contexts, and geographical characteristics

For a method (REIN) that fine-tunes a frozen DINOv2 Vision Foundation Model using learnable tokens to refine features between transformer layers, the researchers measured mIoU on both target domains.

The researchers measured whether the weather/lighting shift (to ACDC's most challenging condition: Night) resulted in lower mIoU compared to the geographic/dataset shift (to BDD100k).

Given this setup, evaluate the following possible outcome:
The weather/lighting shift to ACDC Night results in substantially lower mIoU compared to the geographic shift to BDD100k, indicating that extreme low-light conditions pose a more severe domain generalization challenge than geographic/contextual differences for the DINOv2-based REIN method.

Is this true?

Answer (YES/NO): YES